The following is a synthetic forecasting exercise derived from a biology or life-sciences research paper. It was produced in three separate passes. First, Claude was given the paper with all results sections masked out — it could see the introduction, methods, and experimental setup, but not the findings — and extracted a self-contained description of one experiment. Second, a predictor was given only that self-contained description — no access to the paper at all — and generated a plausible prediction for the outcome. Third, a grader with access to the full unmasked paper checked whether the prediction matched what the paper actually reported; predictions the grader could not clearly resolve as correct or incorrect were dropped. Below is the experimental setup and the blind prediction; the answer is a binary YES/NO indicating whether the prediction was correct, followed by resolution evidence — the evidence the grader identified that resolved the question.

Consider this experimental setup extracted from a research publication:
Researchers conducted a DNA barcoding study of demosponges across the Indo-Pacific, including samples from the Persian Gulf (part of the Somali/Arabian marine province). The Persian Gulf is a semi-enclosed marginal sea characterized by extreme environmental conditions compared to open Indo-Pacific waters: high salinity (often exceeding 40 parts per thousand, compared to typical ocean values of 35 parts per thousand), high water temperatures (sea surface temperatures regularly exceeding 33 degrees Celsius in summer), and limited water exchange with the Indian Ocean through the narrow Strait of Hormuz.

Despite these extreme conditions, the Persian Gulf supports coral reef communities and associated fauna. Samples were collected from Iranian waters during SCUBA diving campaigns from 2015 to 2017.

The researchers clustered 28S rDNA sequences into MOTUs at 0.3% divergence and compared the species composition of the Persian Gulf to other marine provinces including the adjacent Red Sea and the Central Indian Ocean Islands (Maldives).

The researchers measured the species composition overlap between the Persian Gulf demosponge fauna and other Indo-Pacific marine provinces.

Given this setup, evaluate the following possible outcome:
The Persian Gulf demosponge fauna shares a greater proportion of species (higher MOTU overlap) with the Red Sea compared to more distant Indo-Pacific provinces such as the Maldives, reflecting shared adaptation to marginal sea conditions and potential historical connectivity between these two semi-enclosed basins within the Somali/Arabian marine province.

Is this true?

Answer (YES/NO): YES